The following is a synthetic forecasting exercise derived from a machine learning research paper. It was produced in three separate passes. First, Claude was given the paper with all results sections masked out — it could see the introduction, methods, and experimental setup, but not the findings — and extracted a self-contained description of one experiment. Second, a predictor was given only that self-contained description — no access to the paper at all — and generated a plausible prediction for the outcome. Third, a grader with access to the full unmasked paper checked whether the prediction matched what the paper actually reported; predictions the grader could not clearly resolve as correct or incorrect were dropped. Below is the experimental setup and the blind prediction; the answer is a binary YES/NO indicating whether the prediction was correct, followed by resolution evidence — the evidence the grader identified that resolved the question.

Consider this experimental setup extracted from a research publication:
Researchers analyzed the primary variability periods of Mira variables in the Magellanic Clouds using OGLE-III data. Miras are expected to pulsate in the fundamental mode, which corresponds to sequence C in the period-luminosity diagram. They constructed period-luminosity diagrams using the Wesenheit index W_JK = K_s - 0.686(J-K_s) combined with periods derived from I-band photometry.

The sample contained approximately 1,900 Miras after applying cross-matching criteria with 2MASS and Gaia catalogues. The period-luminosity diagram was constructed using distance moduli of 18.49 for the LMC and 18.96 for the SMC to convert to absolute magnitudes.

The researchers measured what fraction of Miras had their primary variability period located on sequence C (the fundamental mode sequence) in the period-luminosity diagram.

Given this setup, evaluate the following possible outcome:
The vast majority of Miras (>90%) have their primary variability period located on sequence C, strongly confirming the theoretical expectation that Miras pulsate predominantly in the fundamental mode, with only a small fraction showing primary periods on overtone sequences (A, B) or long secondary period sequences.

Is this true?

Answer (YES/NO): YES